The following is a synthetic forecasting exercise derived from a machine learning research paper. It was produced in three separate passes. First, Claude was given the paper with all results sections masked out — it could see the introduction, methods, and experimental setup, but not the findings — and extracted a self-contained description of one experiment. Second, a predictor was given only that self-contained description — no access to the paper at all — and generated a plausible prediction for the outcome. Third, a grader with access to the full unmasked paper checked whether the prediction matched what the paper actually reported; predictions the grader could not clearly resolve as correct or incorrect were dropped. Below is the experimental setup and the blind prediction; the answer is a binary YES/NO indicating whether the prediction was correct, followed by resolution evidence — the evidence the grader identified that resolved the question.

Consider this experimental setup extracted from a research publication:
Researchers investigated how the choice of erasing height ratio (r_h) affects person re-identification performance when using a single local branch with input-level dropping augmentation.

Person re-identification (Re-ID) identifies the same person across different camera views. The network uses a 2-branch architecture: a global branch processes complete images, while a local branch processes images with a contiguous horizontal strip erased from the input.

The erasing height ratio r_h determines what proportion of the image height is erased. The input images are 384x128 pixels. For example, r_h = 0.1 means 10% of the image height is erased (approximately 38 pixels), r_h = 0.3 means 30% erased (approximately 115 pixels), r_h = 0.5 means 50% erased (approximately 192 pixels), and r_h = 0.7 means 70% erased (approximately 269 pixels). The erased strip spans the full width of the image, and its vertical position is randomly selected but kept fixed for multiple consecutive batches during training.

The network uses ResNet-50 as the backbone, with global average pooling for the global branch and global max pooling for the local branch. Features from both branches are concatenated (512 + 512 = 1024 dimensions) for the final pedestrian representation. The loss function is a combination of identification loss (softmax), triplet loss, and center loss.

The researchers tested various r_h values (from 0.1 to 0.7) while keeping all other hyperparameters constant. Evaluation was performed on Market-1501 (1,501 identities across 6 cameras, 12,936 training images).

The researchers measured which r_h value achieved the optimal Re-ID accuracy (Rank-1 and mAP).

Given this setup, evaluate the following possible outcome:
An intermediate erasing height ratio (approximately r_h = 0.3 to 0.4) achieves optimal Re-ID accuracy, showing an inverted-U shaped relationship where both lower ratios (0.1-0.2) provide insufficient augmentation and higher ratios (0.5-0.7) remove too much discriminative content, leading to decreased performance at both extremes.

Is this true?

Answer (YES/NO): YES